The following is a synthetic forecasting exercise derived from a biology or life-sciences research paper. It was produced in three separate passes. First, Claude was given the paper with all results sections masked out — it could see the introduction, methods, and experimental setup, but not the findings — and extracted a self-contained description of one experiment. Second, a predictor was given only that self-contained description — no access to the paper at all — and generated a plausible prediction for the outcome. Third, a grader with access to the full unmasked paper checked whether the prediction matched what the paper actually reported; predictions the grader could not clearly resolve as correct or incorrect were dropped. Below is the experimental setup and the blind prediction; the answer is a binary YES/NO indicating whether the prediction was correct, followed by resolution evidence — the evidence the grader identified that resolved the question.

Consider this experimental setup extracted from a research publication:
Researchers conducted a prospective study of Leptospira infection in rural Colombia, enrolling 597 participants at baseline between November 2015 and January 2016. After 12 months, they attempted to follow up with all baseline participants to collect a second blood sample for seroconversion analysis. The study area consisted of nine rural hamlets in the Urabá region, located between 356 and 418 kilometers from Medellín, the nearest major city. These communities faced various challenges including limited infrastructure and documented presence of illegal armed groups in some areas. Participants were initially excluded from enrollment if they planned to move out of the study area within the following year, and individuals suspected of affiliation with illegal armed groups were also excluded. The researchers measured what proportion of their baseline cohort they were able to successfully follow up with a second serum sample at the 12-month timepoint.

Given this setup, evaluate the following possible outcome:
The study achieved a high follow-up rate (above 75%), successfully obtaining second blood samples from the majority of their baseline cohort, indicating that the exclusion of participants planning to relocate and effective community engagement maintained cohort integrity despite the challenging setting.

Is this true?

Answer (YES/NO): NO